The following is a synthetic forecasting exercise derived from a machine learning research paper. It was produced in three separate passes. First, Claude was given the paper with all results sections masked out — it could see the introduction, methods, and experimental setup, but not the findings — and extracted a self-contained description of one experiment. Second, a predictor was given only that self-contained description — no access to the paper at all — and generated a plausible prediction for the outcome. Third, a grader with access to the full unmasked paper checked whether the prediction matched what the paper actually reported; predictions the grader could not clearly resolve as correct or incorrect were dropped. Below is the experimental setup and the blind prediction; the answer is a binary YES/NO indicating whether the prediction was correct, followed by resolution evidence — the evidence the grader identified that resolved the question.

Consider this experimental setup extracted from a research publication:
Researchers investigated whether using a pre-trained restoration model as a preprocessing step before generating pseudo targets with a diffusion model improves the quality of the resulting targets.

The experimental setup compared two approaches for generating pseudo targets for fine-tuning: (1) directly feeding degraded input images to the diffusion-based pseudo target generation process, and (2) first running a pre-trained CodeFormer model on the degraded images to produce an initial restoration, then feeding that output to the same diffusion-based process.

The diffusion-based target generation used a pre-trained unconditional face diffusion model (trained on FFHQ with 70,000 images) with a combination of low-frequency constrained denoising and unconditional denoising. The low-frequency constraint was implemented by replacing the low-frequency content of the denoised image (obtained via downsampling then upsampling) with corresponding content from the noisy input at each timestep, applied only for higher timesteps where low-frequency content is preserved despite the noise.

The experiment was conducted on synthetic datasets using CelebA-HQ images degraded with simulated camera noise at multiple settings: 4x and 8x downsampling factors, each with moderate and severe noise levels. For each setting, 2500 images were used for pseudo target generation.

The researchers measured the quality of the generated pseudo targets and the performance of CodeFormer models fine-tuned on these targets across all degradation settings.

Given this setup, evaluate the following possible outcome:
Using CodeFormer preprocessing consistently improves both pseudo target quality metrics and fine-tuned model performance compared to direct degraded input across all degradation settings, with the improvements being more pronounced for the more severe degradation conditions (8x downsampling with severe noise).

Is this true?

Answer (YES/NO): NO